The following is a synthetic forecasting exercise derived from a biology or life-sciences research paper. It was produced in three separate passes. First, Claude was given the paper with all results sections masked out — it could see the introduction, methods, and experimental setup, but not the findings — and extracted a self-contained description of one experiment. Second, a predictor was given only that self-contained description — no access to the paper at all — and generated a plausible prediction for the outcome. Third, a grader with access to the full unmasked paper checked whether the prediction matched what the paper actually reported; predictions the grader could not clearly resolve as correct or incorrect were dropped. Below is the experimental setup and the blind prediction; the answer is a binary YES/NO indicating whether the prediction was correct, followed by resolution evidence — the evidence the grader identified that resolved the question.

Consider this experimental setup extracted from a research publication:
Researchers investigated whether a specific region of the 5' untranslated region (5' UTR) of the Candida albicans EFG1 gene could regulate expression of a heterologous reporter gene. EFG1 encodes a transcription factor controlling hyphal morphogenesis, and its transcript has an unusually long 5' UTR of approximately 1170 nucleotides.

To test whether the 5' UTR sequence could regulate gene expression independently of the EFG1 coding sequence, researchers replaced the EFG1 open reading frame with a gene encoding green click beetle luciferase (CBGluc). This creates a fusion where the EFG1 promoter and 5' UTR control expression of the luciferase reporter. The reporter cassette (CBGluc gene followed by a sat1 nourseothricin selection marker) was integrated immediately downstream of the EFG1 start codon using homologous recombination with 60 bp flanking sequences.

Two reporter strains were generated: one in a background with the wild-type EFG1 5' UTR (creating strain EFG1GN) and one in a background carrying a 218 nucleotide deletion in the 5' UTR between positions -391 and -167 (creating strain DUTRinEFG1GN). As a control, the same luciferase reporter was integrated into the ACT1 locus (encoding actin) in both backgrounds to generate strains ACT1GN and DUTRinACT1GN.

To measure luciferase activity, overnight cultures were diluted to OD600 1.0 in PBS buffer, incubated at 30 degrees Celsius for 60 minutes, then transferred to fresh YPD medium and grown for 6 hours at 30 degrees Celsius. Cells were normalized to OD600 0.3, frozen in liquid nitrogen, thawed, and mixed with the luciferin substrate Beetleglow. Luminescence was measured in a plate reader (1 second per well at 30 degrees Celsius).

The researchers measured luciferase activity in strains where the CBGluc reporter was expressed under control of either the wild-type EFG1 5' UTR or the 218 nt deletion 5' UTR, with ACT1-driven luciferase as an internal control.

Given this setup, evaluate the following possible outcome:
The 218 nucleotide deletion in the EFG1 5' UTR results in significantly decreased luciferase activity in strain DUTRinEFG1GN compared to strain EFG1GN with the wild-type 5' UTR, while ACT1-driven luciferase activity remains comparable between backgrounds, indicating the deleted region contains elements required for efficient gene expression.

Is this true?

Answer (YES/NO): YES